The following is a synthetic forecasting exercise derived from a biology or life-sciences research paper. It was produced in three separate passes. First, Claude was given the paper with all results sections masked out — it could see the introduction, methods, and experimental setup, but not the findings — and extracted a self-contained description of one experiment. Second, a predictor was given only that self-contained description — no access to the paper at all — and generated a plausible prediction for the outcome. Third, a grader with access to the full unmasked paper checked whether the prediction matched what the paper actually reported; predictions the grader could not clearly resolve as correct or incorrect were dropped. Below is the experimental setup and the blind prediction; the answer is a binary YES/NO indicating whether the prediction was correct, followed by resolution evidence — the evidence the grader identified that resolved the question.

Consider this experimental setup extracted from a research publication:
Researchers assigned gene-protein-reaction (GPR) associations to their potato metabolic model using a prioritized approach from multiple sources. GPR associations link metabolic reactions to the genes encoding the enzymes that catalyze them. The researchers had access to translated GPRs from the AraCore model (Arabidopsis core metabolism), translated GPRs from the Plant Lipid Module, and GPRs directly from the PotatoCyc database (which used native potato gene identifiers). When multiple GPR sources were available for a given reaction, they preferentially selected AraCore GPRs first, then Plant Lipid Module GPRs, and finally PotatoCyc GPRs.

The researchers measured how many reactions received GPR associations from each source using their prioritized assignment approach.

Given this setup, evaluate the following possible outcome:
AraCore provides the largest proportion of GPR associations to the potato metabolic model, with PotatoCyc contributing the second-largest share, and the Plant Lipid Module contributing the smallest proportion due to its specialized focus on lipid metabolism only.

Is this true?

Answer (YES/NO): NO